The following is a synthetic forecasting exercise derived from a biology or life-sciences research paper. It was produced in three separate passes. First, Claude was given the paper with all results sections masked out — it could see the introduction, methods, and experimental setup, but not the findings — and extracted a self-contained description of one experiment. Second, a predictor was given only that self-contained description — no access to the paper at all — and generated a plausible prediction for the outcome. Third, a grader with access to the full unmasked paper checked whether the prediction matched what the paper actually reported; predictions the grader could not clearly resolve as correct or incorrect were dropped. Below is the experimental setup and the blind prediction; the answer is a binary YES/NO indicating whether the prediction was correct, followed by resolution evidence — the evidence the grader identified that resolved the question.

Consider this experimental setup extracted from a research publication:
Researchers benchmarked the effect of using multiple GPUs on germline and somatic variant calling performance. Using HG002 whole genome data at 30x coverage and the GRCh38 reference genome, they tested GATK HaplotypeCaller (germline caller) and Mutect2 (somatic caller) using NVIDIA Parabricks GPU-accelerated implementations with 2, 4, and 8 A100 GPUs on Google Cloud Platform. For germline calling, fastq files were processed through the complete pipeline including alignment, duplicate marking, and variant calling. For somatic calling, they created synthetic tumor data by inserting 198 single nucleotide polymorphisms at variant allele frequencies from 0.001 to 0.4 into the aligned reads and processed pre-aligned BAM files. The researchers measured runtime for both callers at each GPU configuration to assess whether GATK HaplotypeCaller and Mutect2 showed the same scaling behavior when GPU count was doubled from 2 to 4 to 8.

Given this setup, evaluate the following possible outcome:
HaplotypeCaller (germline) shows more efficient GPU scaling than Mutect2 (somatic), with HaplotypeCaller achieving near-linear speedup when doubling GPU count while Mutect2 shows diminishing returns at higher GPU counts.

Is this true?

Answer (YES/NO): YES